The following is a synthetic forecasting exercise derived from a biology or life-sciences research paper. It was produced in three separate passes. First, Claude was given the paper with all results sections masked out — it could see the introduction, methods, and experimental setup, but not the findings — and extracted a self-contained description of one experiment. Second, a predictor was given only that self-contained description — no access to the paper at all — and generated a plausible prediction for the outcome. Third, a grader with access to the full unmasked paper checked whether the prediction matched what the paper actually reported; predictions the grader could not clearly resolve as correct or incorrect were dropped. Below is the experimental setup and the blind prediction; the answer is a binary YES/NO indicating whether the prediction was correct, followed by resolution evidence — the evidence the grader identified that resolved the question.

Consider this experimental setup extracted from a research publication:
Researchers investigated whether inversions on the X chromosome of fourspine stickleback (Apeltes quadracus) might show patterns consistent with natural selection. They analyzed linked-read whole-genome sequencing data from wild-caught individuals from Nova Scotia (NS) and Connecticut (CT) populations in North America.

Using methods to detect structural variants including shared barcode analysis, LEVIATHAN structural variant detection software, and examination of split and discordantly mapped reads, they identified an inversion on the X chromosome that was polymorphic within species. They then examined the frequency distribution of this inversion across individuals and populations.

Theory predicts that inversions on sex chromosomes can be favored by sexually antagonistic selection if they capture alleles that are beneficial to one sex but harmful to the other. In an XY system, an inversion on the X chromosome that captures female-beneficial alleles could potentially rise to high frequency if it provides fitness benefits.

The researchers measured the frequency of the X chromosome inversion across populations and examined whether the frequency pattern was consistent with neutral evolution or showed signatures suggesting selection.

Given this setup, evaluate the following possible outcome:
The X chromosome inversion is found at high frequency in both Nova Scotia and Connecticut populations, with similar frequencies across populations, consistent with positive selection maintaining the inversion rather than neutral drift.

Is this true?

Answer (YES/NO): NO